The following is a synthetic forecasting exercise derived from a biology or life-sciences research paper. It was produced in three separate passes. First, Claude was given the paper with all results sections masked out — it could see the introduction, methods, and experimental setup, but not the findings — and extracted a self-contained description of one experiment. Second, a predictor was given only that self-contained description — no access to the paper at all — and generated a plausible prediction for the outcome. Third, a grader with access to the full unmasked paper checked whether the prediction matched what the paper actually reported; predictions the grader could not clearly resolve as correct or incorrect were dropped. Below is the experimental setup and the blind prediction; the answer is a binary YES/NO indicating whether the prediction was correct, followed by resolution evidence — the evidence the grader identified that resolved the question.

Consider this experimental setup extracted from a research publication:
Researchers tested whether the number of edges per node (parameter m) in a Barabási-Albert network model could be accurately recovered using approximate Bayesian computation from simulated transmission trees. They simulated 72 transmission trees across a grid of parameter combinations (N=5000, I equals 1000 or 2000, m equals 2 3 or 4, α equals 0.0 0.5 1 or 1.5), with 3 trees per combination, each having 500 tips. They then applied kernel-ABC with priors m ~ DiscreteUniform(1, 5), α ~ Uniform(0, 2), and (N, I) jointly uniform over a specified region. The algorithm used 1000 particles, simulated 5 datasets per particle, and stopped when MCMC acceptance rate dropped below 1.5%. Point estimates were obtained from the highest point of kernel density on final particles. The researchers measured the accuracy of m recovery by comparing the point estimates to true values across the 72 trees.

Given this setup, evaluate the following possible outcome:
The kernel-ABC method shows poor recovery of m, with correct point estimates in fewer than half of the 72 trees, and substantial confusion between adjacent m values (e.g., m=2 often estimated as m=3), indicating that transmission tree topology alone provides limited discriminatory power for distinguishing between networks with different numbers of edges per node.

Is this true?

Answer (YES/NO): YES